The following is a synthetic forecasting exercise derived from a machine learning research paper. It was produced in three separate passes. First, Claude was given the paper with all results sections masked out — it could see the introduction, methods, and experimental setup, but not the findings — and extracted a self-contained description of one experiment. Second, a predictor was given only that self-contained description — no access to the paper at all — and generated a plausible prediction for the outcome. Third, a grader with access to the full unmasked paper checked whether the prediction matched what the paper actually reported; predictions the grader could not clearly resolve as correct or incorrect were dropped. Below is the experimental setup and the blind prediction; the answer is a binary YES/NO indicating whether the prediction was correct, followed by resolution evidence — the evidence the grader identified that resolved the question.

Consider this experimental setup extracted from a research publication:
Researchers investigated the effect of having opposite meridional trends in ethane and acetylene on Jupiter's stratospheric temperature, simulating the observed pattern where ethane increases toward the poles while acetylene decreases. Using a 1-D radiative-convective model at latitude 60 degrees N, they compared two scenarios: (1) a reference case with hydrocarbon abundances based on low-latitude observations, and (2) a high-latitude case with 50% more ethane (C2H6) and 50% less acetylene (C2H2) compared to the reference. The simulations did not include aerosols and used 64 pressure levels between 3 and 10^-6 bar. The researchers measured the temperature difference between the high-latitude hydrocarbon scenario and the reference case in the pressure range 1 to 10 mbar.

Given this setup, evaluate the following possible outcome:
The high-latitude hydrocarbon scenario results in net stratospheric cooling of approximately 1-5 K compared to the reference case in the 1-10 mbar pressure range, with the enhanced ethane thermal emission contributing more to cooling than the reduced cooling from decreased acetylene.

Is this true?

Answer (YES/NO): YES